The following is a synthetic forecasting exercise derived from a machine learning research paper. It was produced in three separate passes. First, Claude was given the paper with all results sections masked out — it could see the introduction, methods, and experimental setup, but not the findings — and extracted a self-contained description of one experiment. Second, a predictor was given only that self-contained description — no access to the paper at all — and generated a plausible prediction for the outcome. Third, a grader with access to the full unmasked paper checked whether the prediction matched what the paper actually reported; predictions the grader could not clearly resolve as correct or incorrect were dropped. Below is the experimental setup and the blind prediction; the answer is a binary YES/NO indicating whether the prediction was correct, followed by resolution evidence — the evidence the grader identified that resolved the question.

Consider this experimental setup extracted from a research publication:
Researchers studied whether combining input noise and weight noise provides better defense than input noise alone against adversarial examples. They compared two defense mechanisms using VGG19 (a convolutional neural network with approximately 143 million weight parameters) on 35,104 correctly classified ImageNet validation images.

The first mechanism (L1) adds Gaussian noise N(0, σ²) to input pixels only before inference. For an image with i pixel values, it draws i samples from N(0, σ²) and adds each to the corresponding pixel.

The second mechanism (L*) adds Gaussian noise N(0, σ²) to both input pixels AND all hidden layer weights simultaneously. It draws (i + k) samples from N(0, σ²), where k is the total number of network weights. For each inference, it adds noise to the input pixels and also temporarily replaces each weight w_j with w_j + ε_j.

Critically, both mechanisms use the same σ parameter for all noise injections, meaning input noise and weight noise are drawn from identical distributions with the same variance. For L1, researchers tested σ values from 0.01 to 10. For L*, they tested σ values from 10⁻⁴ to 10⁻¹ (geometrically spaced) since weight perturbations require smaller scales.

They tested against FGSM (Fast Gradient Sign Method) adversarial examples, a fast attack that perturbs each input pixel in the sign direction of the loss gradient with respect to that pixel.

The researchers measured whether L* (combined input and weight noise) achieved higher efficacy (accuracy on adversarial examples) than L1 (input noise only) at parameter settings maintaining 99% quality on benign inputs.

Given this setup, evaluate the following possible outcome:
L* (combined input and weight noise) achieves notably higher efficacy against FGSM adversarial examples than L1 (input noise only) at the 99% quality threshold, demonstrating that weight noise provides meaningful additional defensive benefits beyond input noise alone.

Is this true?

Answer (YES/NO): NO